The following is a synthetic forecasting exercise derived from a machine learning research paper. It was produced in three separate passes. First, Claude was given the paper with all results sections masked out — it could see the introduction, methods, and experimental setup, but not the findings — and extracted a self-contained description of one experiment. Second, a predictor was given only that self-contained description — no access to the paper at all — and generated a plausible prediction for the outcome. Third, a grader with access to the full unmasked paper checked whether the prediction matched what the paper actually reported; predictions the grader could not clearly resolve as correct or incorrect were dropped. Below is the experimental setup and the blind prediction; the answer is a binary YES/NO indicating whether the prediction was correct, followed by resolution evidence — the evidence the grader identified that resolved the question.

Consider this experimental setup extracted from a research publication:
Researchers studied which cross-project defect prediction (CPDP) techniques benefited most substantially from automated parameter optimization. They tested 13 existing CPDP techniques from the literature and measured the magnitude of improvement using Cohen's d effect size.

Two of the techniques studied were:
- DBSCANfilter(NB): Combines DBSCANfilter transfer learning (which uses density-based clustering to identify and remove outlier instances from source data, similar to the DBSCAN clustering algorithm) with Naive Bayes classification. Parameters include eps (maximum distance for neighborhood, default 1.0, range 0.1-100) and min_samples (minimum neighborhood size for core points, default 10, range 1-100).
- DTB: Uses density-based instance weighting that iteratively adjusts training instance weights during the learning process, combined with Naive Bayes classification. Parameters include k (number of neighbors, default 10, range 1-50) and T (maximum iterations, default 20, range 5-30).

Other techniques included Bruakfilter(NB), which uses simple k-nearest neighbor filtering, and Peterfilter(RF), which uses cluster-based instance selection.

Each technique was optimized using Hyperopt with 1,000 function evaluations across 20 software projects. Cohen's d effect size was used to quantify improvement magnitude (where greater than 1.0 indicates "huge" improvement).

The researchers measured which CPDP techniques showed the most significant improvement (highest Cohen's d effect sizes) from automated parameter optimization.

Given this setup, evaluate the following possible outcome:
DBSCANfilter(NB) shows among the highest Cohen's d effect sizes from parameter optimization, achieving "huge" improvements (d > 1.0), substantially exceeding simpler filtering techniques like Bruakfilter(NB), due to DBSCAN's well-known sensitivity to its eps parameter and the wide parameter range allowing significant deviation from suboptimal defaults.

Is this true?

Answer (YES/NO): YES